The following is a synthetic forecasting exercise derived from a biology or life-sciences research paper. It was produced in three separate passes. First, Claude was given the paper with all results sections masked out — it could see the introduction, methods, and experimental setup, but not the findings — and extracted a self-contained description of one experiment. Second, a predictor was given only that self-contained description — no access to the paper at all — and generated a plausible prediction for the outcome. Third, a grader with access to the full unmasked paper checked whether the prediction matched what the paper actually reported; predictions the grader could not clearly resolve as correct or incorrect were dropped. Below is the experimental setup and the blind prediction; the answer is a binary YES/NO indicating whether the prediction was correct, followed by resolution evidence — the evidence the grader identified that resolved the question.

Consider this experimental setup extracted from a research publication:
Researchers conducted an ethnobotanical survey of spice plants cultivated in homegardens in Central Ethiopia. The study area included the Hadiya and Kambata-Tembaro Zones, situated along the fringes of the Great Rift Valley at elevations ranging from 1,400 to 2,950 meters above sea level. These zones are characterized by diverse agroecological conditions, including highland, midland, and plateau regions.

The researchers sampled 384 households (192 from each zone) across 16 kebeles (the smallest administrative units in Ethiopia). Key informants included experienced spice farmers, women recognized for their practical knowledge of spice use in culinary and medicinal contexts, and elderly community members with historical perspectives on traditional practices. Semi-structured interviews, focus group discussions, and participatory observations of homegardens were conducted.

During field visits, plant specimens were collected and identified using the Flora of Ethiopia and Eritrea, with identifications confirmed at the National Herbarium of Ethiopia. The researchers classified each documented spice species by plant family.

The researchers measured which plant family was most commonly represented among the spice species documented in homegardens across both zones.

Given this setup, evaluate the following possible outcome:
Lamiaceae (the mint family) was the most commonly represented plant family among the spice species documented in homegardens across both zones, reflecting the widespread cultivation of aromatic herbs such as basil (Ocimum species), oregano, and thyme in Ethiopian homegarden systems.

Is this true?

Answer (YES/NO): YES